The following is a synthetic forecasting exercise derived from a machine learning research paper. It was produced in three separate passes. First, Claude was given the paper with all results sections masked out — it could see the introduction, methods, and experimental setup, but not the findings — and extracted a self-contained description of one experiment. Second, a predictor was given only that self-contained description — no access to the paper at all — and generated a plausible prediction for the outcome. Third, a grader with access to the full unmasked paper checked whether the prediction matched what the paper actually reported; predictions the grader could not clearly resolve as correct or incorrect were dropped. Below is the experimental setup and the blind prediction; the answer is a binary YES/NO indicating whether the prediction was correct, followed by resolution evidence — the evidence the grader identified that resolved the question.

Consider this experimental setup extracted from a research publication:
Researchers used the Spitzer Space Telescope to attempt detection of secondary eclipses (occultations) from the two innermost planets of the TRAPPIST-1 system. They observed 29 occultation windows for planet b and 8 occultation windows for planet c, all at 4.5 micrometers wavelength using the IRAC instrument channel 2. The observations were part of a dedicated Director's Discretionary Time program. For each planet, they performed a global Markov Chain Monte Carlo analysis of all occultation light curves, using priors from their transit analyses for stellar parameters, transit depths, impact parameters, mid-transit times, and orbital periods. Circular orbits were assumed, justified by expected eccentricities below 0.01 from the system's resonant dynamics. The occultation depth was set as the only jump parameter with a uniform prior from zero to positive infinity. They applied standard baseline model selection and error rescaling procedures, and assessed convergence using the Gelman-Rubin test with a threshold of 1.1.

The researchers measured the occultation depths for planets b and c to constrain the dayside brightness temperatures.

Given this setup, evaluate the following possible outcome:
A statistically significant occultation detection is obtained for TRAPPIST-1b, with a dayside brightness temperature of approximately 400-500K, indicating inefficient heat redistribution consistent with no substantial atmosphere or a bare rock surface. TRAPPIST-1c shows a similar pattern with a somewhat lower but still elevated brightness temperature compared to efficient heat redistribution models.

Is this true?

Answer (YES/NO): NO